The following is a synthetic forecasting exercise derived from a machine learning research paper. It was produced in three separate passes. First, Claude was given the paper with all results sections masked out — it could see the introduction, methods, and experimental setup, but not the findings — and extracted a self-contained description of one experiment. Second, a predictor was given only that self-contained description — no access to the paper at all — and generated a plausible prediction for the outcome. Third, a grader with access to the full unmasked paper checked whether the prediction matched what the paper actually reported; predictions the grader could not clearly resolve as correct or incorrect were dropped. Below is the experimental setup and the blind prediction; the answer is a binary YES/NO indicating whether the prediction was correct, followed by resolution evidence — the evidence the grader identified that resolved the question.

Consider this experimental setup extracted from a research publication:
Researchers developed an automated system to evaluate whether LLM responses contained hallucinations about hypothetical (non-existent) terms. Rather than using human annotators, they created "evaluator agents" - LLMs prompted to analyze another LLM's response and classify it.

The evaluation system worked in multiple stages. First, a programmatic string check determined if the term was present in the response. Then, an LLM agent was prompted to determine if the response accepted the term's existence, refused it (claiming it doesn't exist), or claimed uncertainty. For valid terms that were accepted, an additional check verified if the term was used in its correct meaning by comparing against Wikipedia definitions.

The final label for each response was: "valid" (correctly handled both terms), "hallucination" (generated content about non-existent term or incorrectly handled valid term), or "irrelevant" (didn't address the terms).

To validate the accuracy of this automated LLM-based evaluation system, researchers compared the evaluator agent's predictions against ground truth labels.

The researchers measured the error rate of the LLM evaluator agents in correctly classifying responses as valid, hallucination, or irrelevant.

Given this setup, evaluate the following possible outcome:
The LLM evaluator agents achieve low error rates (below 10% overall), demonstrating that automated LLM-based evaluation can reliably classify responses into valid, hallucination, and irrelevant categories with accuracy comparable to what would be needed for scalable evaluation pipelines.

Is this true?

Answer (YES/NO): YES